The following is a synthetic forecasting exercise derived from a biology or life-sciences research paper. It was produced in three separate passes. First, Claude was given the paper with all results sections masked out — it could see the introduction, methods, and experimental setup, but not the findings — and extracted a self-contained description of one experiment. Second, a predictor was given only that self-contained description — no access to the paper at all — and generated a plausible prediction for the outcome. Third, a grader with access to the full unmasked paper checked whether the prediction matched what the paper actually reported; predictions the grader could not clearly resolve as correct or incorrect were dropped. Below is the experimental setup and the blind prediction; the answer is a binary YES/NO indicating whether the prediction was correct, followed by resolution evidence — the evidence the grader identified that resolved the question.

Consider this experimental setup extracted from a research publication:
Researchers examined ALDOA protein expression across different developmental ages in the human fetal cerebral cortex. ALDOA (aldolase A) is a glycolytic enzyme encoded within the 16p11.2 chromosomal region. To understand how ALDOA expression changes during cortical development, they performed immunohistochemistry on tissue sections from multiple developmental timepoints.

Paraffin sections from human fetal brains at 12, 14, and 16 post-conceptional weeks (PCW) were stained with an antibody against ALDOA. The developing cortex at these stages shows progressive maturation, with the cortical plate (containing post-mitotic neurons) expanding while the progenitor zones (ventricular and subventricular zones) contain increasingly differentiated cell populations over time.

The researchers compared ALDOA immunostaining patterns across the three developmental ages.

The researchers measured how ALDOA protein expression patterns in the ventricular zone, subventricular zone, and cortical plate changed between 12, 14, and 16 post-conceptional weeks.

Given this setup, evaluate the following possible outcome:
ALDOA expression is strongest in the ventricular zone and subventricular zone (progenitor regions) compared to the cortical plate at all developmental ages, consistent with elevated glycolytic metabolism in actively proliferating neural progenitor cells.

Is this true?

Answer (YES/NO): YES